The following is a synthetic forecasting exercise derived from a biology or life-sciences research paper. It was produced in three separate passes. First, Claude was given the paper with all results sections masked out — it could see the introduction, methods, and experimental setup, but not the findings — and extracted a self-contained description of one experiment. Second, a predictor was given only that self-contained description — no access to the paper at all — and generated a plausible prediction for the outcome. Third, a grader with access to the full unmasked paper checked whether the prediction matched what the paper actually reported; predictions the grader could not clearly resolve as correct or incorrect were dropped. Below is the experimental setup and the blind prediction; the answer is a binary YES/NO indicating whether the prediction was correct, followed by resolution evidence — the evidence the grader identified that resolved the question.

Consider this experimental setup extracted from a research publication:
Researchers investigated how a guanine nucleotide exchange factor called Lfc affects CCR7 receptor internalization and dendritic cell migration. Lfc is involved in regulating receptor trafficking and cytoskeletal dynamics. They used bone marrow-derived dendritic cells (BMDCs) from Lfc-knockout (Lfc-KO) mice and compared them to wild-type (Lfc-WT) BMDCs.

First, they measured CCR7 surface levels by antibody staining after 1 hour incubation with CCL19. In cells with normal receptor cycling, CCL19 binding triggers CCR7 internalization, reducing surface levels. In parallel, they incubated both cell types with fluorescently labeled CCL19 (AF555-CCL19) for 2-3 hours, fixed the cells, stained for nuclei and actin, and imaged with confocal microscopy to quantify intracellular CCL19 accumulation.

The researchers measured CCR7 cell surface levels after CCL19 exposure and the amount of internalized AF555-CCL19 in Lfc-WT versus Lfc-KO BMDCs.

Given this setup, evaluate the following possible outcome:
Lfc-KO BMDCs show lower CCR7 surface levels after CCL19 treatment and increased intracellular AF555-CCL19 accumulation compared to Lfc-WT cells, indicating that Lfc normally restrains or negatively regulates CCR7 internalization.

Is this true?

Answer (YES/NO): NO